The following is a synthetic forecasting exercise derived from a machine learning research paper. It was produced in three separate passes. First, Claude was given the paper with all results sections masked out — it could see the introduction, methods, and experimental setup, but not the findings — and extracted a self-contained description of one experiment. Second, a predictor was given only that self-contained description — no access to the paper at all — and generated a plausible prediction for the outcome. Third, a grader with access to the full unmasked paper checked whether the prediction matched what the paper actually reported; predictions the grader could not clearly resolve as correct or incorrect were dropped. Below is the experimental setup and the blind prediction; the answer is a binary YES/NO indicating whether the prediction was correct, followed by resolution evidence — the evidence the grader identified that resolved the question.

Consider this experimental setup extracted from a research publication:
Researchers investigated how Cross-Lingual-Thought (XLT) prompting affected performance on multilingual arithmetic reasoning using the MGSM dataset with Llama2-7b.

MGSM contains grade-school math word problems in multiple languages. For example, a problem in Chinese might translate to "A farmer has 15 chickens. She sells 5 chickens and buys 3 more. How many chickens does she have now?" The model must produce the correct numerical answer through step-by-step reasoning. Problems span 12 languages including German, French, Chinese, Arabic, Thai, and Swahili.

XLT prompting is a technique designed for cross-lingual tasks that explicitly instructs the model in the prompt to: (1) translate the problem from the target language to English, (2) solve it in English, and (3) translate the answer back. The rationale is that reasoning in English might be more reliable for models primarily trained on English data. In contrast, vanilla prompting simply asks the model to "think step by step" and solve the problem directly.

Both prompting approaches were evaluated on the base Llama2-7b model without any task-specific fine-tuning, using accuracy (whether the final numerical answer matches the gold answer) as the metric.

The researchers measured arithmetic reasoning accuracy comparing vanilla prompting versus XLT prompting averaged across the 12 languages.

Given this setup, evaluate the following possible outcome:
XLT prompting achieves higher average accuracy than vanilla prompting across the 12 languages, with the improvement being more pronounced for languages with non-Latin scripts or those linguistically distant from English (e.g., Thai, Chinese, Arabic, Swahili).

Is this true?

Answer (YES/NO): NO